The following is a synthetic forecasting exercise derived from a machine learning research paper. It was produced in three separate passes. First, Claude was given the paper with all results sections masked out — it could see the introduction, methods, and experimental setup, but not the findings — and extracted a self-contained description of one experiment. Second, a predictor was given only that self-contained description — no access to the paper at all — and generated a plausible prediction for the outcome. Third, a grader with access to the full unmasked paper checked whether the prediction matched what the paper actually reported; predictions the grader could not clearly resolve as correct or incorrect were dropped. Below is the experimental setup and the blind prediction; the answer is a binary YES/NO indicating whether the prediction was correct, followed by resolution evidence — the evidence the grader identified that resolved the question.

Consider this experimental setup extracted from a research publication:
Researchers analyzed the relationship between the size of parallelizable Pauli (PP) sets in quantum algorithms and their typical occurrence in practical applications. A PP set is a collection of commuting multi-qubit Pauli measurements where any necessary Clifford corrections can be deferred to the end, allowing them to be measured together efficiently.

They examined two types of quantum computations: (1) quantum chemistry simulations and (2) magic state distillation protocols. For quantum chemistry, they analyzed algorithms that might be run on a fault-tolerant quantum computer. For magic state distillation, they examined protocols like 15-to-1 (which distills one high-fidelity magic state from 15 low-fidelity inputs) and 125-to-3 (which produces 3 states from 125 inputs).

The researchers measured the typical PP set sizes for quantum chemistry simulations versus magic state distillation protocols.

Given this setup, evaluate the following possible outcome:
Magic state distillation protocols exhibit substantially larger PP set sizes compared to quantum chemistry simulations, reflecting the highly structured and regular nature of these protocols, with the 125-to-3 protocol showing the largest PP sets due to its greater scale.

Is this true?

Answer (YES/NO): NO